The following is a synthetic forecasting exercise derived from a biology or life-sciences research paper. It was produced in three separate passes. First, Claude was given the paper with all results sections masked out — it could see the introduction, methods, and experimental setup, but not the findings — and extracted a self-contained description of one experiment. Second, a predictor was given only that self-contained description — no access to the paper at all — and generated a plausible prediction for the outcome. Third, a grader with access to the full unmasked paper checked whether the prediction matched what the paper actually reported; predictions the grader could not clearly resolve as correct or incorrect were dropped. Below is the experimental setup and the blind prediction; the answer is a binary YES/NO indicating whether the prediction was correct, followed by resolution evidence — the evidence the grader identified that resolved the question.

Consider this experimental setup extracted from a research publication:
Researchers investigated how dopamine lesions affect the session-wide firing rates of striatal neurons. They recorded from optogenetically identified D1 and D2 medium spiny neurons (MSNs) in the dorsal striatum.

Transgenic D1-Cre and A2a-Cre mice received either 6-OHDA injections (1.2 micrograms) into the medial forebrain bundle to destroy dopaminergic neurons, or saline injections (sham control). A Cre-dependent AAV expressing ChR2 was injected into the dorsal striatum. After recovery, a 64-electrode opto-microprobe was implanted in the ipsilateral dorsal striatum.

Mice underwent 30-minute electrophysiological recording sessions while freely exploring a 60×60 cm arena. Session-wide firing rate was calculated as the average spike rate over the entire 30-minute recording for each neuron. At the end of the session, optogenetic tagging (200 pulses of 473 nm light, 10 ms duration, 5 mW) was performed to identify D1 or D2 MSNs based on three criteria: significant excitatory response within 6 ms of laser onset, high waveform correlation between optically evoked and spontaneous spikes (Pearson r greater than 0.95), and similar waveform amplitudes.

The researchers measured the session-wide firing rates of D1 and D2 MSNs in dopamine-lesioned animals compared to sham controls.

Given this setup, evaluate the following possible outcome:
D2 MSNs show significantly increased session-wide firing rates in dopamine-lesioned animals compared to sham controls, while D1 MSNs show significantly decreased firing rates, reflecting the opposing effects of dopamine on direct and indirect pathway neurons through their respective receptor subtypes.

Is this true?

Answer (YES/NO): NO